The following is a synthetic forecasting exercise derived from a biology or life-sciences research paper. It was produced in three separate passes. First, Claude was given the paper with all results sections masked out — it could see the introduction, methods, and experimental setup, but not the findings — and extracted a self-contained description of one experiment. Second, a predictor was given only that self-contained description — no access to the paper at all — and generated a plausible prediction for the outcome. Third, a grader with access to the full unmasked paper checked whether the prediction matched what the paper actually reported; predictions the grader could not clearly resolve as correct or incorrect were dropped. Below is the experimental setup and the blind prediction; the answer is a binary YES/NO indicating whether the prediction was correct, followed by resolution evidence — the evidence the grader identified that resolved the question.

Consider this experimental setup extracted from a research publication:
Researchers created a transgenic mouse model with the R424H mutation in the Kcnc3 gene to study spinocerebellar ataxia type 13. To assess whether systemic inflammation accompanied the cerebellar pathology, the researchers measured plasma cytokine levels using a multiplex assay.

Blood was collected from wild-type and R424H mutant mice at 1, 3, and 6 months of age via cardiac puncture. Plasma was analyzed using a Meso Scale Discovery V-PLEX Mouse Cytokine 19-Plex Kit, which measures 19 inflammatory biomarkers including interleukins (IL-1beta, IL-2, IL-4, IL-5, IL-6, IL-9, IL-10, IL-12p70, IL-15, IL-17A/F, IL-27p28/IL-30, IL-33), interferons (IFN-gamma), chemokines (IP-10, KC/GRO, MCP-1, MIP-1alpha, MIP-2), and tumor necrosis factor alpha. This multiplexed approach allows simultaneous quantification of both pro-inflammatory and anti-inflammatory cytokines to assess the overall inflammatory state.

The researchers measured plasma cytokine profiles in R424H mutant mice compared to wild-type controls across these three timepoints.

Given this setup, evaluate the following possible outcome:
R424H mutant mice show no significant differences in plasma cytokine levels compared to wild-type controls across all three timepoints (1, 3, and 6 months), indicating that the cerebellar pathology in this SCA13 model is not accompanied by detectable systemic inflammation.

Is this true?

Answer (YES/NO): NO